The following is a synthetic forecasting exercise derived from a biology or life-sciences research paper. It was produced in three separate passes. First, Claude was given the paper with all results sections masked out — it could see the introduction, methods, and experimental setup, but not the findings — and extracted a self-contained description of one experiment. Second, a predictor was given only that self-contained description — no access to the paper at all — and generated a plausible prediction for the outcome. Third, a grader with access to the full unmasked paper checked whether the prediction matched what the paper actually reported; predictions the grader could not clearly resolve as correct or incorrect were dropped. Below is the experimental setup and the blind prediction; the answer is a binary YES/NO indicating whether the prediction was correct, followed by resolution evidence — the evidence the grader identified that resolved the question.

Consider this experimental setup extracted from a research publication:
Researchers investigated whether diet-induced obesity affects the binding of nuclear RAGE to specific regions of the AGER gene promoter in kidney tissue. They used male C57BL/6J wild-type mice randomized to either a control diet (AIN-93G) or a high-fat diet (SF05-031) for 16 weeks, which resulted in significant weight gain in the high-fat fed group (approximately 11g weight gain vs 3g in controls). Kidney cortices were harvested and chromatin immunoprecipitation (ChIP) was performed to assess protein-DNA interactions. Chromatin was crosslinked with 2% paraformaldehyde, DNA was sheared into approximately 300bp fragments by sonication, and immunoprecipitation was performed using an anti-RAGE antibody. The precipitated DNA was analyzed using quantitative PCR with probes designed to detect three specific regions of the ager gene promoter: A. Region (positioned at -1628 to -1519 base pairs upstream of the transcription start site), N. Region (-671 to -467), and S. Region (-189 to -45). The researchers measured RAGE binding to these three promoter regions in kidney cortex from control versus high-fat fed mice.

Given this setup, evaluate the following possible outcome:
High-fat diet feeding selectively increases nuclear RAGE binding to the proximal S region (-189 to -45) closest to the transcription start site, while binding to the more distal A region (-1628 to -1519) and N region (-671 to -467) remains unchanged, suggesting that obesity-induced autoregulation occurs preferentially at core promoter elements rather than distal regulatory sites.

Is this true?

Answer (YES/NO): NO